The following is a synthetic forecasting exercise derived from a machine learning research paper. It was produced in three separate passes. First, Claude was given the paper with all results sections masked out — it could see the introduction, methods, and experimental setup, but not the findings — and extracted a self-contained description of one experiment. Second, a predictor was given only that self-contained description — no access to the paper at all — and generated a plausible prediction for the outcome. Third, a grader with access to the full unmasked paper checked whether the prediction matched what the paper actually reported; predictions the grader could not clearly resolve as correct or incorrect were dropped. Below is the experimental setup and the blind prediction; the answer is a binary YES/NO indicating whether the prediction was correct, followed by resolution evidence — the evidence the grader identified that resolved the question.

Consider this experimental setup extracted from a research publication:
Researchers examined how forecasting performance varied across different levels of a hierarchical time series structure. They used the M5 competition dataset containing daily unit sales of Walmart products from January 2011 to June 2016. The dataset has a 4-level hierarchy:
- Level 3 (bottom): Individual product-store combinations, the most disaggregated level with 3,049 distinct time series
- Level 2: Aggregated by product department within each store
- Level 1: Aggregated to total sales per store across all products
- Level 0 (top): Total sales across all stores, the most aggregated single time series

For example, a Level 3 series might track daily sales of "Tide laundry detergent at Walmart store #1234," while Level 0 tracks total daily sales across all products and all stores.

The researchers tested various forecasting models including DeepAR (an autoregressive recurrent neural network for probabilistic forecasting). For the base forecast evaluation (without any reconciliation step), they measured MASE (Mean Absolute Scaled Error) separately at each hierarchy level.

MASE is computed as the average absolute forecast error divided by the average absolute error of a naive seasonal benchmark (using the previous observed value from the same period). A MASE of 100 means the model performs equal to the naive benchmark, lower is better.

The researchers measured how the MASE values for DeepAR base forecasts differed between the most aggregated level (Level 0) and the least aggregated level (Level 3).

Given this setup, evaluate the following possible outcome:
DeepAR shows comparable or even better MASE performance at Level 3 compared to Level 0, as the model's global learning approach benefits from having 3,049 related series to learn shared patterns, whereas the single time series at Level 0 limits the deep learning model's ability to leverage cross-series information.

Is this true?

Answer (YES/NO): NO